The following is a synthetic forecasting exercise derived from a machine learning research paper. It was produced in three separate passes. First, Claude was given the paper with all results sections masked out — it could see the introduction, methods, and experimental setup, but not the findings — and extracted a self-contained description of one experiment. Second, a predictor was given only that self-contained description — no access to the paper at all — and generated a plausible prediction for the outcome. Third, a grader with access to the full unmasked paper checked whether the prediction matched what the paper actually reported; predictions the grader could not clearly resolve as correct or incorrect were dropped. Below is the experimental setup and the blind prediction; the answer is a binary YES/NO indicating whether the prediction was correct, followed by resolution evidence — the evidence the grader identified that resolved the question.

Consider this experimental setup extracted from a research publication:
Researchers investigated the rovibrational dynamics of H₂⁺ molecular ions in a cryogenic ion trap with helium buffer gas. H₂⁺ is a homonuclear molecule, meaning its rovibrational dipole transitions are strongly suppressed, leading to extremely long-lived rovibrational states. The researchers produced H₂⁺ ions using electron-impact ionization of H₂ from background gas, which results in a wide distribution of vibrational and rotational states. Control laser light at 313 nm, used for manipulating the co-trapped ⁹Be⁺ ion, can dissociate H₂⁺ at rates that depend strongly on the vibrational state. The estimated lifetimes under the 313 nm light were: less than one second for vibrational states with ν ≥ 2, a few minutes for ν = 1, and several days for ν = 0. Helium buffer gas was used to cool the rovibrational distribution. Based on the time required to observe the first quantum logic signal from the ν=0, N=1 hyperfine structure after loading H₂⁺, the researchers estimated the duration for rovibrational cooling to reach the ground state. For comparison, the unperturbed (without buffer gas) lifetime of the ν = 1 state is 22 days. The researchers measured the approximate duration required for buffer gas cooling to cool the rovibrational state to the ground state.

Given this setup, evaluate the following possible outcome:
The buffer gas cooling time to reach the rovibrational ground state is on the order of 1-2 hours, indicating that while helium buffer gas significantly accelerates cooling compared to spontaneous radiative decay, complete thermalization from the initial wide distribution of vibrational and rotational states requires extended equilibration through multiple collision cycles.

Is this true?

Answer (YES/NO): NO